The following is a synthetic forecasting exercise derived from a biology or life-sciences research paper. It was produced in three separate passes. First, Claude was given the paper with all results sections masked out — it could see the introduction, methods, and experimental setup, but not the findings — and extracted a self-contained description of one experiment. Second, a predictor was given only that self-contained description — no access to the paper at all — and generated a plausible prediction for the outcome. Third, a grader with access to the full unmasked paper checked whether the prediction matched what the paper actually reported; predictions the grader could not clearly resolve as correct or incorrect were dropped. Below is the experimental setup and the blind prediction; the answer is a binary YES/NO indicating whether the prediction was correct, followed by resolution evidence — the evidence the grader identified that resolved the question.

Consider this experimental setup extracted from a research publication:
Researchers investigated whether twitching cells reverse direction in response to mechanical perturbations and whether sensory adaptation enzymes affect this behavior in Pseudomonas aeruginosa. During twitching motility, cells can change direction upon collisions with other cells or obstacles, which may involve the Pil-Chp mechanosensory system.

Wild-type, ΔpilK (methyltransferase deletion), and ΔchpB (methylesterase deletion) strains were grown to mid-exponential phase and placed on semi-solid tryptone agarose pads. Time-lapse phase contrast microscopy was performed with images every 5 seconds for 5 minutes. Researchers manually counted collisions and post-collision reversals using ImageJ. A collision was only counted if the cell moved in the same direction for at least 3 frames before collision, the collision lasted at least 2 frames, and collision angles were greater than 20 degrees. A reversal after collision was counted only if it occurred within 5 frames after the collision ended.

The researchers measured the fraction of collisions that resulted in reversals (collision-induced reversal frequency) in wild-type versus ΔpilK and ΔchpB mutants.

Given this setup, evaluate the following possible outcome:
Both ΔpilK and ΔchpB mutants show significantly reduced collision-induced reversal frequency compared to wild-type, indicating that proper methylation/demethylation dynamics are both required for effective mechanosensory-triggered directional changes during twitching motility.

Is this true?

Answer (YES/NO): NO